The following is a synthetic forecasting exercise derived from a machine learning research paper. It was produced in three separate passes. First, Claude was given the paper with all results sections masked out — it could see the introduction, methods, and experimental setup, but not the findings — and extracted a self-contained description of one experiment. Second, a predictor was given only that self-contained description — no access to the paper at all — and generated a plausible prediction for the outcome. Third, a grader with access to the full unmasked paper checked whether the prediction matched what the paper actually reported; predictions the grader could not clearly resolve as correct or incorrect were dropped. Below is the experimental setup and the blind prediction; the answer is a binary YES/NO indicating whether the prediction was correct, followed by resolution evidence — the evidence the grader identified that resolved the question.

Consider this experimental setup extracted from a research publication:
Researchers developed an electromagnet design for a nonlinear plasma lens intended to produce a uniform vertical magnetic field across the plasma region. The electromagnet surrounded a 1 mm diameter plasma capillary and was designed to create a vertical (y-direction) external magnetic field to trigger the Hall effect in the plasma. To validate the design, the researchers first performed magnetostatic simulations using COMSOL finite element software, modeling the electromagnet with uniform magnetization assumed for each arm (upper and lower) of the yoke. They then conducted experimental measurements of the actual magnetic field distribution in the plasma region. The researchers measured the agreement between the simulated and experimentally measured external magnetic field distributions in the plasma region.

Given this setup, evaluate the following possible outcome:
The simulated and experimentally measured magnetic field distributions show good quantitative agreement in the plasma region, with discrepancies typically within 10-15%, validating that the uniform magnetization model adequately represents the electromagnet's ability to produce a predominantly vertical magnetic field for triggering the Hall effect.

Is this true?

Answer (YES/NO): NO